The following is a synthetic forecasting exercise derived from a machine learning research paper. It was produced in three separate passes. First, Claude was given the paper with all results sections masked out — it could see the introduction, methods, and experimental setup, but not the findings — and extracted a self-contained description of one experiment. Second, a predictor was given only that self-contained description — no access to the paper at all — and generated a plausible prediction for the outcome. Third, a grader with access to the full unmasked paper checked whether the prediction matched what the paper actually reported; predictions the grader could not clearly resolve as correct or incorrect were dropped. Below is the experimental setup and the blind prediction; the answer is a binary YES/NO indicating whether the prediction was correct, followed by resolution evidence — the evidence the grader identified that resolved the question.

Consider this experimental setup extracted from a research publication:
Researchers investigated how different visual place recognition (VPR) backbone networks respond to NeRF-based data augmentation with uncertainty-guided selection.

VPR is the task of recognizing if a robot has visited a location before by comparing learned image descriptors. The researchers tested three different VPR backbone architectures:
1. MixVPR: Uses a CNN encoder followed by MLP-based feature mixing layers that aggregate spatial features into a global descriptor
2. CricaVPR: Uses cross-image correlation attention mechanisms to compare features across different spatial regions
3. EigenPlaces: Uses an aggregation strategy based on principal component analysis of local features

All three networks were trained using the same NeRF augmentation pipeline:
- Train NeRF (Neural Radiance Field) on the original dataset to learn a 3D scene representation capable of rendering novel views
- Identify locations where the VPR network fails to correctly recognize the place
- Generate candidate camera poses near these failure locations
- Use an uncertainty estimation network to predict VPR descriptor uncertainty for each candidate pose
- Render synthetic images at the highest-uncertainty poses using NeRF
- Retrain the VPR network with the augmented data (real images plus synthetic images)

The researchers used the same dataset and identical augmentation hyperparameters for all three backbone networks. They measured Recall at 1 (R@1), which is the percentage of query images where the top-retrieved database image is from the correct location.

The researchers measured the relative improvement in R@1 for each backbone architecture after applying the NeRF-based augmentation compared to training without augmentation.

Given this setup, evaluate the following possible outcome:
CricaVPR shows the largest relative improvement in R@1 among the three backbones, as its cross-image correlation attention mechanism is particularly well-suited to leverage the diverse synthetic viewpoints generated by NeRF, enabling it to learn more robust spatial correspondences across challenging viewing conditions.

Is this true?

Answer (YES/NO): NO